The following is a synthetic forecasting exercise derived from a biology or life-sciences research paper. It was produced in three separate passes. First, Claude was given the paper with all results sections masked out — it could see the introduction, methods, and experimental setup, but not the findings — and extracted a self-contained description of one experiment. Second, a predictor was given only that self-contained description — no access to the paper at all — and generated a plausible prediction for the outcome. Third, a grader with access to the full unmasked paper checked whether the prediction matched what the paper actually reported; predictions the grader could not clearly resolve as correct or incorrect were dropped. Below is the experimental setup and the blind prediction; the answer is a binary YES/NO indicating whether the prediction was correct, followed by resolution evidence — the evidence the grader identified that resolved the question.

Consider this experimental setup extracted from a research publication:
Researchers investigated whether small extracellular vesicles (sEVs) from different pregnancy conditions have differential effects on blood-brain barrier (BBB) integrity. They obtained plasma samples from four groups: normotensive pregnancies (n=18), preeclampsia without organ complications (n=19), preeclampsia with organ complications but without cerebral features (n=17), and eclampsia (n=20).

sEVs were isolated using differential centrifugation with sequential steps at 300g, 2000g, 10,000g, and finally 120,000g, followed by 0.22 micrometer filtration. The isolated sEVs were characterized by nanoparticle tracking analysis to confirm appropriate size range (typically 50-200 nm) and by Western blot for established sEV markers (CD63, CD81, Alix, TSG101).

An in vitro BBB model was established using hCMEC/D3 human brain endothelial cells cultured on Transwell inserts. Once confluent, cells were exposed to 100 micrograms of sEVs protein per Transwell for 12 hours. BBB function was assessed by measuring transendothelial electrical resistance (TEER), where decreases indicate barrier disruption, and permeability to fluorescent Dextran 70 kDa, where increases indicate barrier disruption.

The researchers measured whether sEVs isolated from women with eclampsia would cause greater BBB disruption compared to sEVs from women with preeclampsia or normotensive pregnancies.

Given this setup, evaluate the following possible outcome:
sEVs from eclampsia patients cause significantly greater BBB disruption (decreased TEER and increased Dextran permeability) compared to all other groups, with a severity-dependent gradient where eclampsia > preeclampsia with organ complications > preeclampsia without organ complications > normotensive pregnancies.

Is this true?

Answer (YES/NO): NO